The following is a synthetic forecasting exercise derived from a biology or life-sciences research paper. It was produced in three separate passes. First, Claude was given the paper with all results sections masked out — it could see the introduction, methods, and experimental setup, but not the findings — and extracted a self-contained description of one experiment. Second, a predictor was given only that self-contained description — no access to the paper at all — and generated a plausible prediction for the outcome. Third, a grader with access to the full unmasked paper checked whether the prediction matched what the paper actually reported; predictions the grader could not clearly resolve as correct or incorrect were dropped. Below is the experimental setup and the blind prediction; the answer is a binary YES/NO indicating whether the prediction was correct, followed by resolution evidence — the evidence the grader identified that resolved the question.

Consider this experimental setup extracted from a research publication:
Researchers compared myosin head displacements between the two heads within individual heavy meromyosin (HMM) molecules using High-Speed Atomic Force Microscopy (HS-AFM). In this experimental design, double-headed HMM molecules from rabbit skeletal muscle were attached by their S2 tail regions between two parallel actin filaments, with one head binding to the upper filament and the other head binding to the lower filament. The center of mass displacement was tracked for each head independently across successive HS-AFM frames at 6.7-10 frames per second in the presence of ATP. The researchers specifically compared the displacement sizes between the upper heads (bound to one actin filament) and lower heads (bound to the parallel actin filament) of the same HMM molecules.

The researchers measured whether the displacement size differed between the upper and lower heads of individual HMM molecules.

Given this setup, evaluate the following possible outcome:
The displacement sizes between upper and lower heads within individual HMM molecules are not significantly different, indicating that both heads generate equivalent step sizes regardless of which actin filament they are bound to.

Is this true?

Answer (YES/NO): YES